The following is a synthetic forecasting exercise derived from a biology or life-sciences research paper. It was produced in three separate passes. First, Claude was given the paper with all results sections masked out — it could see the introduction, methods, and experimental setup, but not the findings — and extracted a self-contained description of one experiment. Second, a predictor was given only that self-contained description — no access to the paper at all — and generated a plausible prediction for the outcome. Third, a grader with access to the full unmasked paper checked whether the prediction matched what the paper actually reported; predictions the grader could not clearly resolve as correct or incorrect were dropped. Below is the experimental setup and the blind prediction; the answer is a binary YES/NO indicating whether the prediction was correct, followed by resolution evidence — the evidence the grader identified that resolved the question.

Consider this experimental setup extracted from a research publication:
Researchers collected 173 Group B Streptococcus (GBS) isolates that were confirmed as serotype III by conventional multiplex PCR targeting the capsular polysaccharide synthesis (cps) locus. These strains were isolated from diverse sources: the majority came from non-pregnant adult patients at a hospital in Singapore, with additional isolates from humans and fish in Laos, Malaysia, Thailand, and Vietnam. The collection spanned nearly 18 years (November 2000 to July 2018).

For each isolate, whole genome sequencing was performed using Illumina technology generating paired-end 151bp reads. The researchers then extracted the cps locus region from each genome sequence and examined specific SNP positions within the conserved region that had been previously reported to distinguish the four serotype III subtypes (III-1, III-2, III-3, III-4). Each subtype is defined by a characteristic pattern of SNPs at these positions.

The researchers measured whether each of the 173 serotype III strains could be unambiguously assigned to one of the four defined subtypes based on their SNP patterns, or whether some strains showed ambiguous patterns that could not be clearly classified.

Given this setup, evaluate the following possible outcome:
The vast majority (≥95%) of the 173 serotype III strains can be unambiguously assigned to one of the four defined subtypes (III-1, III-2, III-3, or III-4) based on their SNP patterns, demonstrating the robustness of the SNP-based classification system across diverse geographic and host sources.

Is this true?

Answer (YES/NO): YES